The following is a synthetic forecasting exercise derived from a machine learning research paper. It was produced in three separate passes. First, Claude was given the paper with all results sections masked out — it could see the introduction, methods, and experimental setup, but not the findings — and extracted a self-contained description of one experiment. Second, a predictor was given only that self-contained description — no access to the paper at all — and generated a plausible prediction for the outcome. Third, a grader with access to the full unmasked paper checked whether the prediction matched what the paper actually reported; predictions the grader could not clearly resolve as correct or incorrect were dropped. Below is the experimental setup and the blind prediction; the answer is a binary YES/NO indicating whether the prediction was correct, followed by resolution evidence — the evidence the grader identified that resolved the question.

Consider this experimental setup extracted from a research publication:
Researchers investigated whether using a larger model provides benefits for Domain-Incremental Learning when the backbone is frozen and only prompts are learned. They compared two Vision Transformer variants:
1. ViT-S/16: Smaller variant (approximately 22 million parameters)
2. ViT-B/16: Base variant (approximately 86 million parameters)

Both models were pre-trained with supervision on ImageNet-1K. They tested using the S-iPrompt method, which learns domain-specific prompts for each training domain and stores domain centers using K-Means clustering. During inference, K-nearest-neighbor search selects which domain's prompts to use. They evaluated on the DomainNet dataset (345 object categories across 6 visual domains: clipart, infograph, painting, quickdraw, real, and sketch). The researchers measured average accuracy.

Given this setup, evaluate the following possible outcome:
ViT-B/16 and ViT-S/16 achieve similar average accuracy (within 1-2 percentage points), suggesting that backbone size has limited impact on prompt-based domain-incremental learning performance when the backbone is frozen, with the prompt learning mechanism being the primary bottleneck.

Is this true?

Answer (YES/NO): NO